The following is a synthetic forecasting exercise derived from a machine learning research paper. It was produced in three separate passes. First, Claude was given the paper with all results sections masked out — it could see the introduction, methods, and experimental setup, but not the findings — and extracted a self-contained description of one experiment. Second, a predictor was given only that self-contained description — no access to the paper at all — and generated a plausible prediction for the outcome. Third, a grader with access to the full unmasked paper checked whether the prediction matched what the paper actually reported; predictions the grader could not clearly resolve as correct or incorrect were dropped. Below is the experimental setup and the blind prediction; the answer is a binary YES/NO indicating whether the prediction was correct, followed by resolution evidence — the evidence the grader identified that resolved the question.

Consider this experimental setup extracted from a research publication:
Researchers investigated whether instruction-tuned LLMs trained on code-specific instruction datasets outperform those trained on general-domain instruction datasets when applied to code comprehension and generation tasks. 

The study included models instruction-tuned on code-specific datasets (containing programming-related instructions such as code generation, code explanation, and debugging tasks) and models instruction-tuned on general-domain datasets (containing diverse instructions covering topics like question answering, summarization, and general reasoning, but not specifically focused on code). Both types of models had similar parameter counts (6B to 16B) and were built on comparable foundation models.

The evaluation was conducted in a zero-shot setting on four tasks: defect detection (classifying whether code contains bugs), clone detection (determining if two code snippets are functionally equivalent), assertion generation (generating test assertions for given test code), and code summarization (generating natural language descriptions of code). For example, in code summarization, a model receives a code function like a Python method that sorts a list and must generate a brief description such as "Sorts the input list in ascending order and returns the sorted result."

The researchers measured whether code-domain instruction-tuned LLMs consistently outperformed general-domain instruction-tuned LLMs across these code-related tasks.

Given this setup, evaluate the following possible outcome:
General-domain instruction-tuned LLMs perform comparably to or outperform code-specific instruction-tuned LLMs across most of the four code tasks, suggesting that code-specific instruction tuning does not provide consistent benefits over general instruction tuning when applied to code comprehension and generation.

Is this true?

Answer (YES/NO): YES